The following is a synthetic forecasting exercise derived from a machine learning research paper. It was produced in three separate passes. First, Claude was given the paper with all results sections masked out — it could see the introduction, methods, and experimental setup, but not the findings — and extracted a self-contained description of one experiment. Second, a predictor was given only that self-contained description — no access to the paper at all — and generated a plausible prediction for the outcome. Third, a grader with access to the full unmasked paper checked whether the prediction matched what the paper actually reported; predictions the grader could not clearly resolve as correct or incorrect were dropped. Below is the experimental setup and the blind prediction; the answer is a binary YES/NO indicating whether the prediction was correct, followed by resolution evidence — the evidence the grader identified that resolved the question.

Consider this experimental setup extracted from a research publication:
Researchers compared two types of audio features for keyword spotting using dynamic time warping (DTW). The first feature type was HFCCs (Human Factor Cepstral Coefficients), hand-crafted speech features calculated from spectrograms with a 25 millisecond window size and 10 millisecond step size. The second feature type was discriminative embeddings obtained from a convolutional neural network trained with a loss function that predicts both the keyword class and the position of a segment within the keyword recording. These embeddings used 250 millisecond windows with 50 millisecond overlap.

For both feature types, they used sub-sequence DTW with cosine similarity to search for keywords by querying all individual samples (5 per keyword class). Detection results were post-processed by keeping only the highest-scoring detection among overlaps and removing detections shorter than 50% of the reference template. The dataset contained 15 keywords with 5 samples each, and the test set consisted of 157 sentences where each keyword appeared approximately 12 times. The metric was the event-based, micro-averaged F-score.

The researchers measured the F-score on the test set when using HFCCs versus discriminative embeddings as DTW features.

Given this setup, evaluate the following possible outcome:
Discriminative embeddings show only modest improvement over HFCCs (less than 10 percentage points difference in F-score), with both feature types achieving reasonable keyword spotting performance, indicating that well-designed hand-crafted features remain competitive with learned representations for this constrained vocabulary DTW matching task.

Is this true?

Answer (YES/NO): NO